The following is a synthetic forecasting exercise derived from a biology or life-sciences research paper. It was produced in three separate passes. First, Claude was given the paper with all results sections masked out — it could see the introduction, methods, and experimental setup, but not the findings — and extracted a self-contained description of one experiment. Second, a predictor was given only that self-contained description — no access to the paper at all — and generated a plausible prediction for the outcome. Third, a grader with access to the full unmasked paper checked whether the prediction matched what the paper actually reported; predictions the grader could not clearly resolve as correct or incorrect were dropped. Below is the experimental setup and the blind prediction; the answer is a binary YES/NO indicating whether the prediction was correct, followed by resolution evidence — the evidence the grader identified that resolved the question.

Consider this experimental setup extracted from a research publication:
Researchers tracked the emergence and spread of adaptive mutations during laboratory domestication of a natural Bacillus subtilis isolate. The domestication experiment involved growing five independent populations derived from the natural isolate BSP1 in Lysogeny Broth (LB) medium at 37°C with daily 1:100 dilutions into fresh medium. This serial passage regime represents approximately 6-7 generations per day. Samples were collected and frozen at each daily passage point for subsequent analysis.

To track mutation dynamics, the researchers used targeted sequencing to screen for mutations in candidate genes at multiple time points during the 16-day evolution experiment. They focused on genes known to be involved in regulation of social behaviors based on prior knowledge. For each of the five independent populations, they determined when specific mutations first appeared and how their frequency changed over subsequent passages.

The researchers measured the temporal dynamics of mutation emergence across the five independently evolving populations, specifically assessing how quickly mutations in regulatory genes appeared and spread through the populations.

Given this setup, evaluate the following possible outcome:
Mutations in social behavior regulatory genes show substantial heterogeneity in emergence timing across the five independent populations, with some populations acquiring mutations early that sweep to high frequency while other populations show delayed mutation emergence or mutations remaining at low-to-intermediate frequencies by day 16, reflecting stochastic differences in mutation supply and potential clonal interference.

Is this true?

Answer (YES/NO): NO